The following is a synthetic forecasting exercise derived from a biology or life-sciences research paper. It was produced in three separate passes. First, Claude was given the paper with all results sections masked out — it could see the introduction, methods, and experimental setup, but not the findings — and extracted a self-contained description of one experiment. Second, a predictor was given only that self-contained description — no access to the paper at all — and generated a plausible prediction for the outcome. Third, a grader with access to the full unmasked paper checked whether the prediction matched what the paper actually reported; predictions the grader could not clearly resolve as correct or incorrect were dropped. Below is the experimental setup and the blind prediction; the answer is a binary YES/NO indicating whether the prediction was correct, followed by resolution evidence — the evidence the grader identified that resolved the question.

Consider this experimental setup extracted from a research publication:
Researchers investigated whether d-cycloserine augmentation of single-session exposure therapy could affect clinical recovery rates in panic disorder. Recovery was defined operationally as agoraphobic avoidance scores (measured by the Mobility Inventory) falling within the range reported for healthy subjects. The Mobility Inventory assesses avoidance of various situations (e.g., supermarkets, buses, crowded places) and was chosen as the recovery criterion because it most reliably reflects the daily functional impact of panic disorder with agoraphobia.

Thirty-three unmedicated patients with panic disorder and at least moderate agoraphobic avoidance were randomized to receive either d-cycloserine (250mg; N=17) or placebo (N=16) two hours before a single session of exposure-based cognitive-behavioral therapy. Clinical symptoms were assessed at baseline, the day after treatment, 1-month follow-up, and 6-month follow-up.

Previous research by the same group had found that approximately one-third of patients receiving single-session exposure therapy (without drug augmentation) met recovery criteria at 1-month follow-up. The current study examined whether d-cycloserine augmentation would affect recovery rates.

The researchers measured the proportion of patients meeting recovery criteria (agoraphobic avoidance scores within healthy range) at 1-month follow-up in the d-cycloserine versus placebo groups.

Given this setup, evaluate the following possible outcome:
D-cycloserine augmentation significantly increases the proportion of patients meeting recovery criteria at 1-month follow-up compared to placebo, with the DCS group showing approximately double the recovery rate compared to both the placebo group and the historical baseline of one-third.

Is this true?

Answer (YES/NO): NO